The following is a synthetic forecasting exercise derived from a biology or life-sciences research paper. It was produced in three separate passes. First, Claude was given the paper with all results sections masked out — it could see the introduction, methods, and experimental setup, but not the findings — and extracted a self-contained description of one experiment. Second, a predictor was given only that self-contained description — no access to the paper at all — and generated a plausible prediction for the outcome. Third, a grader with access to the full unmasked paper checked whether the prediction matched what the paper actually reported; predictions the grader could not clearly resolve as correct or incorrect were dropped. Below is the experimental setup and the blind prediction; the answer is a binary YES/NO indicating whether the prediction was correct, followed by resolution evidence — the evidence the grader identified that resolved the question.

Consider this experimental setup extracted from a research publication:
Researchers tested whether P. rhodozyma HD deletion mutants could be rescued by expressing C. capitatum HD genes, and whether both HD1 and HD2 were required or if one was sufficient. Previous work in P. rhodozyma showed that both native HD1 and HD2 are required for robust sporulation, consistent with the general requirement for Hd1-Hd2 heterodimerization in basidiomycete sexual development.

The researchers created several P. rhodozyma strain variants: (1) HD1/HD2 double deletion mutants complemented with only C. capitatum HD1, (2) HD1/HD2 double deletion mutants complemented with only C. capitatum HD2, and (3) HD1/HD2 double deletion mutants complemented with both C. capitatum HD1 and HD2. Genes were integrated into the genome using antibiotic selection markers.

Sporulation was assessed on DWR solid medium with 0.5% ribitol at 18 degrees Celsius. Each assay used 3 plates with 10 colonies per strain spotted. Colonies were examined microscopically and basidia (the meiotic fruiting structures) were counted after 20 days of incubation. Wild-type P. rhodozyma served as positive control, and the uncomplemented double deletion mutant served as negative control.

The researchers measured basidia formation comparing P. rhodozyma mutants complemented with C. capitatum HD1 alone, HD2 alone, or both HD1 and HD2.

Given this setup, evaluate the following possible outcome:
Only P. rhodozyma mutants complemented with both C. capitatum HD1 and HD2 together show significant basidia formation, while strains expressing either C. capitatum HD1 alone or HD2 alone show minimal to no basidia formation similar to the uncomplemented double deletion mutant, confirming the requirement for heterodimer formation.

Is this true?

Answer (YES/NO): NO